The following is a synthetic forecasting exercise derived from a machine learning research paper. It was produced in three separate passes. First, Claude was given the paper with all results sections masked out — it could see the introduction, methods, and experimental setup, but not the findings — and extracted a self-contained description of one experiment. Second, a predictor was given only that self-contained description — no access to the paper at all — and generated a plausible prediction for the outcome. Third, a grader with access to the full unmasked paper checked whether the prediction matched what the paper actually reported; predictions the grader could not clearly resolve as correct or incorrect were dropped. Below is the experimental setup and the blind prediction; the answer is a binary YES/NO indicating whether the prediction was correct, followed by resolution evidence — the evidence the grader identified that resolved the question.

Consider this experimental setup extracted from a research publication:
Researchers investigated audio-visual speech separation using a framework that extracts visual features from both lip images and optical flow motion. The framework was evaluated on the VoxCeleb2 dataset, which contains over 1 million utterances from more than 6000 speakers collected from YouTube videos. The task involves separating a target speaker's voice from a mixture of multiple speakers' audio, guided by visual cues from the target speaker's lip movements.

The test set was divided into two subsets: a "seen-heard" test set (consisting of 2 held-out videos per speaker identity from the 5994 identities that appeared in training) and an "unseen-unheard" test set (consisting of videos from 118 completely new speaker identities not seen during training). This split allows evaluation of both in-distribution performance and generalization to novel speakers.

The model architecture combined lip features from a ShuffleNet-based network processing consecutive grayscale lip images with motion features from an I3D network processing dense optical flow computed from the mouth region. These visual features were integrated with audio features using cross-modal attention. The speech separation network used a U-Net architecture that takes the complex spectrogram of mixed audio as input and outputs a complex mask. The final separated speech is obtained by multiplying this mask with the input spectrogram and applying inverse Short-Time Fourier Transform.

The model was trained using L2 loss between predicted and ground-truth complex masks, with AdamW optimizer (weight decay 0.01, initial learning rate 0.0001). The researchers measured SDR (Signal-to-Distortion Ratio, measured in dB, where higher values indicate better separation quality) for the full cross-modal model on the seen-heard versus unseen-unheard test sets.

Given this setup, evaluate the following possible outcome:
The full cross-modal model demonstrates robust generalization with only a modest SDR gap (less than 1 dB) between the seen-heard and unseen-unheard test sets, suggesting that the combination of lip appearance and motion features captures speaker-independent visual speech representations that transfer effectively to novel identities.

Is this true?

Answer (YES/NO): YES